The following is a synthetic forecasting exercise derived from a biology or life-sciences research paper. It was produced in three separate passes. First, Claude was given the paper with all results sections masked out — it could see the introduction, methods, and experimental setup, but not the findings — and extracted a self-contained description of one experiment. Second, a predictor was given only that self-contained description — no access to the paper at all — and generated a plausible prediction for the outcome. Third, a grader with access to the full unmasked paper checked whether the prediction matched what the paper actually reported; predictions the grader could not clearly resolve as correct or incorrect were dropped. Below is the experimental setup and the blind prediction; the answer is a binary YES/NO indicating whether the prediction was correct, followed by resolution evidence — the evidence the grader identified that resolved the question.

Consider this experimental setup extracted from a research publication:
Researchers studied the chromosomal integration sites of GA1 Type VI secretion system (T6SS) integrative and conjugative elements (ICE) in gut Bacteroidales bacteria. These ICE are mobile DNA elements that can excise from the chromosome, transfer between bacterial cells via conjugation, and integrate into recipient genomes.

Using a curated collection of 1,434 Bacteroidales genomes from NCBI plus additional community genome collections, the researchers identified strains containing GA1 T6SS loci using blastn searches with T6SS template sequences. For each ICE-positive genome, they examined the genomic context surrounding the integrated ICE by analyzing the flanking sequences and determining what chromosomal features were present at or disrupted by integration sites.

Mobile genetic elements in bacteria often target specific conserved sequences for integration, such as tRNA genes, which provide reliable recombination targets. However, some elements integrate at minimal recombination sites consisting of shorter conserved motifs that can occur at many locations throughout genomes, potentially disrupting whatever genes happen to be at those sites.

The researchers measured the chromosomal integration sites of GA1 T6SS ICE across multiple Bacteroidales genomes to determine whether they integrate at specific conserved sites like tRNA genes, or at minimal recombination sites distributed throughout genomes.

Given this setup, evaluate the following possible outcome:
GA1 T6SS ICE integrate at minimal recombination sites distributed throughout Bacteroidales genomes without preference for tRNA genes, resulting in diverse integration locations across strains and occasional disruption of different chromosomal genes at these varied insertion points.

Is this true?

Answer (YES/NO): YES